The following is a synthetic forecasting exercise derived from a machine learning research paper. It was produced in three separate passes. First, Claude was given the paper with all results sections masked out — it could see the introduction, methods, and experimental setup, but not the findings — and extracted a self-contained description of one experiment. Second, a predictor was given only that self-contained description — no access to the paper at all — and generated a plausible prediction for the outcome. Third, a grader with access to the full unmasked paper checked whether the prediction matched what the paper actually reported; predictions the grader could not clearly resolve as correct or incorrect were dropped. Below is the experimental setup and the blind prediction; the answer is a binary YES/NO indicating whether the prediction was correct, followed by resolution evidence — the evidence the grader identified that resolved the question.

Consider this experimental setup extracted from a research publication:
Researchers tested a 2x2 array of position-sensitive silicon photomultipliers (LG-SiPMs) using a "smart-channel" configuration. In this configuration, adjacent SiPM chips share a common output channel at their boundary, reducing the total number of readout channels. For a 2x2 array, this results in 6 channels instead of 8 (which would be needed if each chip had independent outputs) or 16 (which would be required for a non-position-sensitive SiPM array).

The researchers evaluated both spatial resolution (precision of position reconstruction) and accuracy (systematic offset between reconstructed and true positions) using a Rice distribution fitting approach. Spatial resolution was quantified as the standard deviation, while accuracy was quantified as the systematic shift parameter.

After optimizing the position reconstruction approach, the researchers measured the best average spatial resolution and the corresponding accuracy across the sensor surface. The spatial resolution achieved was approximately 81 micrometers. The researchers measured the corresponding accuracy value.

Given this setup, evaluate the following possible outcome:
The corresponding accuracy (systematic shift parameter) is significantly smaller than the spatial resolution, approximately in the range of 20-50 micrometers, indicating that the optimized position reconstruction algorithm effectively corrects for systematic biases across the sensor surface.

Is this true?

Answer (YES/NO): NO